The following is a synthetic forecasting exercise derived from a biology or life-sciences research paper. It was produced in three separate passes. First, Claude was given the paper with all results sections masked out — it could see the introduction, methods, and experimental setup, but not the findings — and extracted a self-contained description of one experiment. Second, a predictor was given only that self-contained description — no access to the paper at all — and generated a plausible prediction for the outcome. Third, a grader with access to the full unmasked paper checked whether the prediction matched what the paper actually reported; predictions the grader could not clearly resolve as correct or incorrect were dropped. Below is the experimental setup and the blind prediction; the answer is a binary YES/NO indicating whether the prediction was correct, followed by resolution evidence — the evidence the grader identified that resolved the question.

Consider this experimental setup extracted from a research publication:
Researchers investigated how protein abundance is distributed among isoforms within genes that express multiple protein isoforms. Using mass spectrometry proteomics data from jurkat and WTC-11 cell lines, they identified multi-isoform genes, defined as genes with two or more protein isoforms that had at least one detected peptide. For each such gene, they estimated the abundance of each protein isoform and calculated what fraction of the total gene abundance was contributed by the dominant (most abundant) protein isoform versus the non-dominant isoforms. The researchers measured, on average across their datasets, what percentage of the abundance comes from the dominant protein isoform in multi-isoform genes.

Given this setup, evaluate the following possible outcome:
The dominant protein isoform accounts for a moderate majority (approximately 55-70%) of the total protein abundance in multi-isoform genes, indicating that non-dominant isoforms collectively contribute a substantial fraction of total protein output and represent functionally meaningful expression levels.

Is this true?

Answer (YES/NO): NO